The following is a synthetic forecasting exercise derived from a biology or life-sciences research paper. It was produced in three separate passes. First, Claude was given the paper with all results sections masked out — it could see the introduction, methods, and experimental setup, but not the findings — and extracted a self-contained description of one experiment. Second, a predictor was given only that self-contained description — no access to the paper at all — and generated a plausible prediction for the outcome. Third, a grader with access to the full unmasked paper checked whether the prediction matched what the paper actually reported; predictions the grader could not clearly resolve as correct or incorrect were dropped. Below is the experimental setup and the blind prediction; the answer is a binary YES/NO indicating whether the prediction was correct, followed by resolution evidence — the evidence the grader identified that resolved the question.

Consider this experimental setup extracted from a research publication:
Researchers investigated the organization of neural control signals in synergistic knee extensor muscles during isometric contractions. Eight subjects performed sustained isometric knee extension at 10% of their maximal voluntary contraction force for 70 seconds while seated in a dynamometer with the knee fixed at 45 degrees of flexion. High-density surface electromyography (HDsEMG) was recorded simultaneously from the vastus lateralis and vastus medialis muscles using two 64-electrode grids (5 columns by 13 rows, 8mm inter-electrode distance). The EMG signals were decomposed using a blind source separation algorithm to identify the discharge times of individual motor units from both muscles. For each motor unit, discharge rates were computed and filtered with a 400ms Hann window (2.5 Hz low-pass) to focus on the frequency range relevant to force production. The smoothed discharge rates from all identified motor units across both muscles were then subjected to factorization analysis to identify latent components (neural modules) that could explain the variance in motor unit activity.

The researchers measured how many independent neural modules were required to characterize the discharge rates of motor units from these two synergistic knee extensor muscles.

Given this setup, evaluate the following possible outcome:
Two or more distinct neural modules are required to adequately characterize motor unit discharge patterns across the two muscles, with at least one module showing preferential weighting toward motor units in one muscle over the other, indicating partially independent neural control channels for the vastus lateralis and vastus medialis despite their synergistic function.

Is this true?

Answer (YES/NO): YES